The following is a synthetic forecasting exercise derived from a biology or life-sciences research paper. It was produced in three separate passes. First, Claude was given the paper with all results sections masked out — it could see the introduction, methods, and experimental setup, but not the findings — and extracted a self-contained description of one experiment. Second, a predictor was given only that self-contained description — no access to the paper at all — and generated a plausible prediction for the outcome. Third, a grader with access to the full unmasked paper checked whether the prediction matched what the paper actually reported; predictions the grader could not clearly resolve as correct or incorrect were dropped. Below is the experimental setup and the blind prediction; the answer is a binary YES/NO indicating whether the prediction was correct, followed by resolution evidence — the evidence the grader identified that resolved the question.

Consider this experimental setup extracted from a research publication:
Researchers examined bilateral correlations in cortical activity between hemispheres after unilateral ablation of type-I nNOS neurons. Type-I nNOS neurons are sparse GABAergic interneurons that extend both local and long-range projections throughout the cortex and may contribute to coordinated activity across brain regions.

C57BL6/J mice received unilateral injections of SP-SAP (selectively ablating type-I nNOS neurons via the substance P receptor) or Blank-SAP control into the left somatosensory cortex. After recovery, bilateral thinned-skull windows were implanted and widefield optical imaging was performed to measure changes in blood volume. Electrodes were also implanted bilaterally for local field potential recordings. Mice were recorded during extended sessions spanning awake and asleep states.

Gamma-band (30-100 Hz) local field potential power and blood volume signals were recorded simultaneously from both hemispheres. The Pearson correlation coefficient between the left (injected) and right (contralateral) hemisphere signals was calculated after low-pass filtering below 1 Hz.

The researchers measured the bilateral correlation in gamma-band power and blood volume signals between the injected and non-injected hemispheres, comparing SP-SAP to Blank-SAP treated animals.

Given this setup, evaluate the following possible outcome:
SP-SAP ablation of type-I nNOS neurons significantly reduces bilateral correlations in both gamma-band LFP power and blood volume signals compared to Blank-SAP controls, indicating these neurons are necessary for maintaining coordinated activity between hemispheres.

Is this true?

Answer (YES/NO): NO